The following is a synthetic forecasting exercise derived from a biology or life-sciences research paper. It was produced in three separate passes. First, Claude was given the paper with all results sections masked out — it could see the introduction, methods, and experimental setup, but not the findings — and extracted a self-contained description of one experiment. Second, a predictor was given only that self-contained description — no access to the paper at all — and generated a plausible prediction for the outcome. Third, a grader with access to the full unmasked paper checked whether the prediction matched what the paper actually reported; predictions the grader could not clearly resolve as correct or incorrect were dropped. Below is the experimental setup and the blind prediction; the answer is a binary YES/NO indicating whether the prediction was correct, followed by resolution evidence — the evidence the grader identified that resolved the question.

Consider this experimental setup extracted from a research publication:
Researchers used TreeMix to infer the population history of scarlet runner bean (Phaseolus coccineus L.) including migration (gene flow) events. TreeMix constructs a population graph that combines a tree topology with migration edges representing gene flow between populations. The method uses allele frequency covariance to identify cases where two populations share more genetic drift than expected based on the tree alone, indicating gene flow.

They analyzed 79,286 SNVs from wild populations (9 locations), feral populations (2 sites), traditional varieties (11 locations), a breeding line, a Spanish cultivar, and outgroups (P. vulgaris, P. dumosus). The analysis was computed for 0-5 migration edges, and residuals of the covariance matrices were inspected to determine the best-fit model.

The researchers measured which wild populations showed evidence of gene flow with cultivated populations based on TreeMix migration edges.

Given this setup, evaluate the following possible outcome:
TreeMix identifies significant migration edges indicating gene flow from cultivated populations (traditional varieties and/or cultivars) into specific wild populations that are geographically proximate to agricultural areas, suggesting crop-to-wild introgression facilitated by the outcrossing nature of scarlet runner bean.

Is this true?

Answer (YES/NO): NO